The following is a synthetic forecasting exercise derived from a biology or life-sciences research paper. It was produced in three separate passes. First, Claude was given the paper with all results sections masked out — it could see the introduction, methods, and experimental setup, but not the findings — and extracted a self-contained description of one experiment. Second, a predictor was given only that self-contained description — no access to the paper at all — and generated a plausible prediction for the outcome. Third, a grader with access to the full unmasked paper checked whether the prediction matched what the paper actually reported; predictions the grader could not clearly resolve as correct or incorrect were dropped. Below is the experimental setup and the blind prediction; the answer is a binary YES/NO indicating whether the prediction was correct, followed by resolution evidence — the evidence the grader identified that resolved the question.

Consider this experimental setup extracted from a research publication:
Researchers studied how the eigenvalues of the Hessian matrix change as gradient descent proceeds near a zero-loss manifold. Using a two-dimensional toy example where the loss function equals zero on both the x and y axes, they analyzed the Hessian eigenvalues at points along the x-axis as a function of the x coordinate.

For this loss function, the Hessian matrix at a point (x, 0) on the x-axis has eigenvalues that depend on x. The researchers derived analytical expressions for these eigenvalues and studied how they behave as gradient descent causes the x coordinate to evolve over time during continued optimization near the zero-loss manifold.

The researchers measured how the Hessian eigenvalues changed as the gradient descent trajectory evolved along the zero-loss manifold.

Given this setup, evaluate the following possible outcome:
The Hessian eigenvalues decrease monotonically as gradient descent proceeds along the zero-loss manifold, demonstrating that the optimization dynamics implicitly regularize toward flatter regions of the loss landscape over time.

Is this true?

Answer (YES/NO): NO